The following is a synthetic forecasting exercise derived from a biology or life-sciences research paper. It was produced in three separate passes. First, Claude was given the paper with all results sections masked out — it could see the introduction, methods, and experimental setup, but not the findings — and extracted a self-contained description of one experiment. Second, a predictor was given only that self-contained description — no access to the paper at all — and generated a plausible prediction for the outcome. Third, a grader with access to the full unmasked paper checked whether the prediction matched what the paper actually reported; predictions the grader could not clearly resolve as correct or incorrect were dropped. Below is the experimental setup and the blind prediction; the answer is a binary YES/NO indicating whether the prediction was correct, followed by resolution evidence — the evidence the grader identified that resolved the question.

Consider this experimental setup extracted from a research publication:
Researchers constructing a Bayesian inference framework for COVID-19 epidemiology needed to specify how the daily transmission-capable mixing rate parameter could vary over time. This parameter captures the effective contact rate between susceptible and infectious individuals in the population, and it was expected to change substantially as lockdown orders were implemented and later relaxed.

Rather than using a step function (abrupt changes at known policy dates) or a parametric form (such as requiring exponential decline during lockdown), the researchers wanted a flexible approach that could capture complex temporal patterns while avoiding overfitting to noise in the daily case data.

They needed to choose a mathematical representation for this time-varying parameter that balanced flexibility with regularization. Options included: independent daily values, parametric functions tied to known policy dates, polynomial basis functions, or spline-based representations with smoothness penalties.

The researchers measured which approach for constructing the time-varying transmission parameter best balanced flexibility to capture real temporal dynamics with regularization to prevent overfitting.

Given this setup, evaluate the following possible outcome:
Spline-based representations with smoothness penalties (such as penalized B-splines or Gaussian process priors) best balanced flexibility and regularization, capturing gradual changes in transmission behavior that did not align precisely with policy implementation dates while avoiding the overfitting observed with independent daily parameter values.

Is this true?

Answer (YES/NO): NO